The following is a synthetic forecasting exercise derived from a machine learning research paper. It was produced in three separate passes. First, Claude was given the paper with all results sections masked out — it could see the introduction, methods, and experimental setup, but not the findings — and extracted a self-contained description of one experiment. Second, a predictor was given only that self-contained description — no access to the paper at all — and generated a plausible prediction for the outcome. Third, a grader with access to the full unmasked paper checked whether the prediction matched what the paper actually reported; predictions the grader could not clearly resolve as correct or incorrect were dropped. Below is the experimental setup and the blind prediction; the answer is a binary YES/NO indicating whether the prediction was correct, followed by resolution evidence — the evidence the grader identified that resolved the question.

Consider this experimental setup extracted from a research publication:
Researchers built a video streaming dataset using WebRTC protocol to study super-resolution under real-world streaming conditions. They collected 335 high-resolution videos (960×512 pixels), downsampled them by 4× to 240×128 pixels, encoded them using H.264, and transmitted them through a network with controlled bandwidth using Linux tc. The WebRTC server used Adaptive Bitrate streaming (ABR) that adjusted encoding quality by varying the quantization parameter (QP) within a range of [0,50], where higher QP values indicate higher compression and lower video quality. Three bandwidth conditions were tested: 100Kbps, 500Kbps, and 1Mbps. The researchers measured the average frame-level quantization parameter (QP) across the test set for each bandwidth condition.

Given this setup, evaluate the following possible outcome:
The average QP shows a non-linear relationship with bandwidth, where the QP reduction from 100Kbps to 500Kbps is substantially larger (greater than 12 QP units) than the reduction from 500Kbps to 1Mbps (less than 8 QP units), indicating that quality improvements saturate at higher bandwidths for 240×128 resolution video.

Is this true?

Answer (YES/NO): NO